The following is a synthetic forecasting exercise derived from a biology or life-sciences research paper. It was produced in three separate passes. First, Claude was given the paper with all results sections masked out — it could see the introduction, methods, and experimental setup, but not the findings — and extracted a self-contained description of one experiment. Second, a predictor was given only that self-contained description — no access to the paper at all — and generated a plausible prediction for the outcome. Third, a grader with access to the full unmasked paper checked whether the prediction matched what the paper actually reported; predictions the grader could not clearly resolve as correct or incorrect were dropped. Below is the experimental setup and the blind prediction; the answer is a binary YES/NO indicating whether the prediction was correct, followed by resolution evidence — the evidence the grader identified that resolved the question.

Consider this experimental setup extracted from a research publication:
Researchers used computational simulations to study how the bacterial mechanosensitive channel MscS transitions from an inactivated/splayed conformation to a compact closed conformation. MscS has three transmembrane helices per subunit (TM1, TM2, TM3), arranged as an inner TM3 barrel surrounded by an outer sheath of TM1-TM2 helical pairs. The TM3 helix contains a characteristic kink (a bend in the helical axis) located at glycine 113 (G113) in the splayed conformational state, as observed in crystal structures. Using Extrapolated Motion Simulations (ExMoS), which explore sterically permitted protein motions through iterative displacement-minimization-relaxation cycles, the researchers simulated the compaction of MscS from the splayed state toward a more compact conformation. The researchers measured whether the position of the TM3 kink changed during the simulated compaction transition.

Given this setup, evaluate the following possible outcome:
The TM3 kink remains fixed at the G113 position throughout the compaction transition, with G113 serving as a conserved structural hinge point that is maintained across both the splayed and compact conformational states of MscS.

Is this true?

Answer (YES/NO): NO